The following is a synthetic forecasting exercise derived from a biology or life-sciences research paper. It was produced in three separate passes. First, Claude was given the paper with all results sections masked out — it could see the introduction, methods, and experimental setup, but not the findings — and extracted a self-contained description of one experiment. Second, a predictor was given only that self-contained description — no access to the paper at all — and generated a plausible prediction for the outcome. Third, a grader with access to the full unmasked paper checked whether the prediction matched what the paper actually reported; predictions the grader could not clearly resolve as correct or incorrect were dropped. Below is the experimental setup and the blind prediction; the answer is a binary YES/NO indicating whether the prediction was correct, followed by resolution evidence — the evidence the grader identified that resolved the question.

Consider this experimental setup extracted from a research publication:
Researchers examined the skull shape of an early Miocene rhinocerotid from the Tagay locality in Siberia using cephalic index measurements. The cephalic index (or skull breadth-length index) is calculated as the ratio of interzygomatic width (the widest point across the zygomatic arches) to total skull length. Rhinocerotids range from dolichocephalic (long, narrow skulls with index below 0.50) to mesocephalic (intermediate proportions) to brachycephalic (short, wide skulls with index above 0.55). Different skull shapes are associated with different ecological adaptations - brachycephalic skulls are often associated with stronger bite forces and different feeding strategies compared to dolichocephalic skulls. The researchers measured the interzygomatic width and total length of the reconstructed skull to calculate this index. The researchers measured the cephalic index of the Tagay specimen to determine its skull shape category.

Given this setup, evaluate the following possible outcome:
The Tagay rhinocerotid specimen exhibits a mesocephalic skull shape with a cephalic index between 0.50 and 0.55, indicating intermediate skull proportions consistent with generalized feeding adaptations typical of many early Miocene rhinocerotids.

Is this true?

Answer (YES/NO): NO